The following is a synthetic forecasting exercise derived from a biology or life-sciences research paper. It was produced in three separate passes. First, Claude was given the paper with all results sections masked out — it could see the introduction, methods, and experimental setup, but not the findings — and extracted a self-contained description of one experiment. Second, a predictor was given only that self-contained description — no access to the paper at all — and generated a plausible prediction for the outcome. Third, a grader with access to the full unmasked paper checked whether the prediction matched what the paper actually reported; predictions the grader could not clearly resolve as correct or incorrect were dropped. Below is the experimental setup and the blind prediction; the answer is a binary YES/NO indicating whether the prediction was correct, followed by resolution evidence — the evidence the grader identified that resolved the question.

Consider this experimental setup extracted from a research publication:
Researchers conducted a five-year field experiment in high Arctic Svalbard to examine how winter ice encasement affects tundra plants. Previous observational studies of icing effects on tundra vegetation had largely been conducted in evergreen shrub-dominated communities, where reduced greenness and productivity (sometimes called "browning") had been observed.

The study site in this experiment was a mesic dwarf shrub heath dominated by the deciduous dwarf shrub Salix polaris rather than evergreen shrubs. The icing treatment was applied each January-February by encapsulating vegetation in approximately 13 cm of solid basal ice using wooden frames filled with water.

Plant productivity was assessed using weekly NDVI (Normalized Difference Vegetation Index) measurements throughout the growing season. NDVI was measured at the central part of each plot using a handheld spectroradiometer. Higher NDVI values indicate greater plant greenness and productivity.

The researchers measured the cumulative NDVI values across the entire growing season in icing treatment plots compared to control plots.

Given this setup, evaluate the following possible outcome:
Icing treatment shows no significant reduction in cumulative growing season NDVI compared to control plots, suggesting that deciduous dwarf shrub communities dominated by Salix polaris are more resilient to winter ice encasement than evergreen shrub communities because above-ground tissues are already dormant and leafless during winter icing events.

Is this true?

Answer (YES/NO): YES